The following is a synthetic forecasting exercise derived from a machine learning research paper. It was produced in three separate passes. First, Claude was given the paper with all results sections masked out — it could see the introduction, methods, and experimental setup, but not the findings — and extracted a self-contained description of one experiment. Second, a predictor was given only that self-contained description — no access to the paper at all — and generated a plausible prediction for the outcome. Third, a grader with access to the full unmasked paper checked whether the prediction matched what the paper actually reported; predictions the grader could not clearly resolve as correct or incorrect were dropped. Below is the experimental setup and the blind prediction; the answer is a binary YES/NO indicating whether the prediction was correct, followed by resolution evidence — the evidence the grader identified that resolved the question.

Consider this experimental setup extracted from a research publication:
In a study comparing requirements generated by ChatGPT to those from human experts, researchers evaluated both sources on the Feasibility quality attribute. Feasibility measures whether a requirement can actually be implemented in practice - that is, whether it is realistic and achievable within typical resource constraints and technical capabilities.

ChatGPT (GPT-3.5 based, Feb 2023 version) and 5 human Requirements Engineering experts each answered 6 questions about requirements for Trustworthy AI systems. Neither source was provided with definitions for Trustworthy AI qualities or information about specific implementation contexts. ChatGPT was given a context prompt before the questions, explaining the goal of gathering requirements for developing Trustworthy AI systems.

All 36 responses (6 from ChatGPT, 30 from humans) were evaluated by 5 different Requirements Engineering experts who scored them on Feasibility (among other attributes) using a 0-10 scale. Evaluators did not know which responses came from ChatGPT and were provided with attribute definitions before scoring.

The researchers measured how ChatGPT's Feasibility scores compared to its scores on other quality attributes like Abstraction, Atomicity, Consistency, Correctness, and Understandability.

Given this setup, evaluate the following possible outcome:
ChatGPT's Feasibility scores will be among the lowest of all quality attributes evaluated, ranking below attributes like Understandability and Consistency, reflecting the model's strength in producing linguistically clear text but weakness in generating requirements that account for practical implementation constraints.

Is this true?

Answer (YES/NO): YES